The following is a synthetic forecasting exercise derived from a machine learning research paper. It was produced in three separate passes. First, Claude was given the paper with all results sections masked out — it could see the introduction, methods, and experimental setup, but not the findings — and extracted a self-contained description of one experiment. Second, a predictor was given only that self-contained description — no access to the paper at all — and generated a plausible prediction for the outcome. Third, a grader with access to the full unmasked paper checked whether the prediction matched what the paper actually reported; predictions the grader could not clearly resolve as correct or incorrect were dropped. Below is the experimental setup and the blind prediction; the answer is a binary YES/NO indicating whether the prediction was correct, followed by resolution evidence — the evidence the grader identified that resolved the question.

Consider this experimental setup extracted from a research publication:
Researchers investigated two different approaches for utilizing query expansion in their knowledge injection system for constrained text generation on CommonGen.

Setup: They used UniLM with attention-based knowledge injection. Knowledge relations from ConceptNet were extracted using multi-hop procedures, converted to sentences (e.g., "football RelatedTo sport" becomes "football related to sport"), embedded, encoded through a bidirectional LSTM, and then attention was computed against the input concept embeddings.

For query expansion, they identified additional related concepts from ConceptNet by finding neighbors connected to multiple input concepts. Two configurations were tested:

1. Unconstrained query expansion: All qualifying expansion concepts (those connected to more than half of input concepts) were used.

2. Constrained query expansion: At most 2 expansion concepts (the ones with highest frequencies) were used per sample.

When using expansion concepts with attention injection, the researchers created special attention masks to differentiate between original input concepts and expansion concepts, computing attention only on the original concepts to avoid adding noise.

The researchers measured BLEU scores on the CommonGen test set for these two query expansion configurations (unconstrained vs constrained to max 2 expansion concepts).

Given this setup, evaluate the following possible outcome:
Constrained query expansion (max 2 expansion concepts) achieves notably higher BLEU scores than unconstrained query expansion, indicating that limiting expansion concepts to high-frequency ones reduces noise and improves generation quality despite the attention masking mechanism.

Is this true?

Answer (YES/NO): NO